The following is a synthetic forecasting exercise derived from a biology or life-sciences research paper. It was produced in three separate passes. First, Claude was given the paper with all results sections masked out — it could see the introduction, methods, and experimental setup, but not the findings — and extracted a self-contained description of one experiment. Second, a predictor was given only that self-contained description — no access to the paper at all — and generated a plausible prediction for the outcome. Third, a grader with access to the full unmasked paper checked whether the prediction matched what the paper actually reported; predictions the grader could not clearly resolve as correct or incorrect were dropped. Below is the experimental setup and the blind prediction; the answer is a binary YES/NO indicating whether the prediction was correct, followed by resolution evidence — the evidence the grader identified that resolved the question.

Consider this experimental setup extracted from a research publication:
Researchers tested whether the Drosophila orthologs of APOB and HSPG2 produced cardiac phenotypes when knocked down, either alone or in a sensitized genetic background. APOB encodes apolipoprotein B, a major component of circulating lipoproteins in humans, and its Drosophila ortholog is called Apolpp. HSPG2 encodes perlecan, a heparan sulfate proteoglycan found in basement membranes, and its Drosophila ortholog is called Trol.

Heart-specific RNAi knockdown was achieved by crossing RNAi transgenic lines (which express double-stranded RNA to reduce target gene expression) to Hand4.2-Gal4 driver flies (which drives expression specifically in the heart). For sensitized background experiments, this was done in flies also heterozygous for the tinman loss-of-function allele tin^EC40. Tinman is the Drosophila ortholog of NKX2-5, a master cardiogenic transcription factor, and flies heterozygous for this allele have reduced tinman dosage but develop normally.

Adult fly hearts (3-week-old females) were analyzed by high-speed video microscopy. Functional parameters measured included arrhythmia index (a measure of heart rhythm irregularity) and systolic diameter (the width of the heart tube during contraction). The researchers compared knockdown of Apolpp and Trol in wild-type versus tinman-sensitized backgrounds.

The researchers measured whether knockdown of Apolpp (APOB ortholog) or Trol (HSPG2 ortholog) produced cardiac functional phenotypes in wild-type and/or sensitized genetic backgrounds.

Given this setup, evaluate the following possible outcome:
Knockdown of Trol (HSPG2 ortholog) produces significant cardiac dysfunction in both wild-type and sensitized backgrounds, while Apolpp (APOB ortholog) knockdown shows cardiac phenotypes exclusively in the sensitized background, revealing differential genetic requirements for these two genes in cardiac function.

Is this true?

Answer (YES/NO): NO